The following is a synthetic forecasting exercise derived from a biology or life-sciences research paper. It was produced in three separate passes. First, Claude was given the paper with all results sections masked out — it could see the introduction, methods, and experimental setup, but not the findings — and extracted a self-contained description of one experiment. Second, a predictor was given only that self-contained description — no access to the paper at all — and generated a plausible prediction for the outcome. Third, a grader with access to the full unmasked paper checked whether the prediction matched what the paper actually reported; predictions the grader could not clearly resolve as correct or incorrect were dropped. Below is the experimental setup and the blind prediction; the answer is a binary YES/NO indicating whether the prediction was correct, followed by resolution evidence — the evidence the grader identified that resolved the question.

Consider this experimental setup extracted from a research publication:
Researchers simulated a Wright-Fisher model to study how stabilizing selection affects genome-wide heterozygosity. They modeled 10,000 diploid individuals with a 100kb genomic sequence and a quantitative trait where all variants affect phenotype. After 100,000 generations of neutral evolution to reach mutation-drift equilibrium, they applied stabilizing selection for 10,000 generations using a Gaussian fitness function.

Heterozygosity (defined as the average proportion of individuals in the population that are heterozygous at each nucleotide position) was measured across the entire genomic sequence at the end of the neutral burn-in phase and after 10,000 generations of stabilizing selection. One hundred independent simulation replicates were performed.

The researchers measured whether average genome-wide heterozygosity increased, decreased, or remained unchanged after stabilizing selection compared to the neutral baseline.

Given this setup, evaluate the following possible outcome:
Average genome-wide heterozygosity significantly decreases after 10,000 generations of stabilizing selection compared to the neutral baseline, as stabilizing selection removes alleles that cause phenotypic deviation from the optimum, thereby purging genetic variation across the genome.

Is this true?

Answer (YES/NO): YES